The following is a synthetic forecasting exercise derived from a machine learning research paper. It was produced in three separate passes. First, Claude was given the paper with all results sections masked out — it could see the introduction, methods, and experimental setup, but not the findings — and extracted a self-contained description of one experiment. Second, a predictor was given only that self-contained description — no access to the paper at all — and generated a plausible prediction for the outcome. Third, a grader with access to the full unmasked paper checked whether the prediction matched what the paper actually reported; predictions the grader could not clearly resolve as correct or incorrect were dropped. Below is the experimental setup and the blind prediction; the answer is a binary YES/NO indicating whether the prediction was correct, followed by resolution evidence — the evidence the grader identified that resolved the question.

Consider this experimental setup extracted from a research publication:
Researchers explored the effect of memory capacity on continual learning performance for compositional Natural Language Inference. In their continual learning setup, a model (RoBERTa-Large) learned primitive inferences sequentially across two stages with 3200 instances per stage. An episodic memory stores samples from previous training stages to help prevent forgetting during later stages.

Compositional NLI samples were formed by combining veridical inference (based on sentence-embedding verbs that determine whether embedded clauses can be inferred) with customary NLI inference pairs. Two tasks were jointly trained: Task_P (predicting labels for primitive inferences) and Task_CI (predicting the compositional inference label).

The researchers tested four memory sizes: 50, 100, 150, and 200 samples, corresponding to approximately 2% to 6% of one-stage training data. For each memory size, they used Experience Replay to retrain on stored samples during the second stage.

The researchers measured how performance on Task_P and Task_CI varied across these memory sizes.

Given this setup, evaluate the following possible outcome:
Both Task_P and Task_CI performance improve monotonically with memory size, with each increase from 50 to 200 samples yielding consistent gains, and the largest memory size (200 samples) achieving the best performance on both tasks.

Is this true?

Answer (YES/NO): NO